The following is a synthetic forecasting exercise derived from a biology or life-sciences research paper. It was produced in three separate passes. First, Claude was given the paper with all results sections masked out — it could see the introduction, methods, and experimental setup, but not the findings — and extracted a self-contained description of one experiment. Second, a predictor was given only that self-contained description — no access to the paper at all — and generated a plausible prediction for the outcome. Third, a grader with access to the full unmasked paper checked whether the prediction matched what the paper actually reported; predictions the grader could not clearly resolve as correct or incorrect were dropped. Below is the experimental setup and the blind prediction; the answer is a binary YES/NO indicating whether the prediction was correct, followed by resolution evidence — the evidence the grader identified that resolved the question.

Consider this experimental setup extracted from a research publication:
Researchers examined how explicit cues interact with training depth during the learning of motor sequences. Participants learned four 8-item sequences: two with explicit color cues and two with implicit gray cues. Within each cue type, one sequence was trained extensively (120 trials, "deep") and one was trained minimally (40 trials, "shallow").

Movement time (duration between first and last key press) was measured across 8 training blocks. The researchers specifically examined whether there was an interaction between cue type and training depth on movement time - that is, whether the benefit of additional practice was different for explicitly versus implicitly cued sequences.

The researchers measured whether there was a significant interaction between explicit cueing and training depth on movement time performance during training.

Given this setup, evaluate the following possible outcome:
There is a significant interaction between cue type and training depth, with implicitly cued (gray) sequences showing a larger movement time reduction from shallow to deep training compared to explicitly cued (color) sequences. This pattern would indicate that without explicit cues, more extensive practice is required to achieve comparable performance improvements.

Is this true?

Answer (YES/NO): NO